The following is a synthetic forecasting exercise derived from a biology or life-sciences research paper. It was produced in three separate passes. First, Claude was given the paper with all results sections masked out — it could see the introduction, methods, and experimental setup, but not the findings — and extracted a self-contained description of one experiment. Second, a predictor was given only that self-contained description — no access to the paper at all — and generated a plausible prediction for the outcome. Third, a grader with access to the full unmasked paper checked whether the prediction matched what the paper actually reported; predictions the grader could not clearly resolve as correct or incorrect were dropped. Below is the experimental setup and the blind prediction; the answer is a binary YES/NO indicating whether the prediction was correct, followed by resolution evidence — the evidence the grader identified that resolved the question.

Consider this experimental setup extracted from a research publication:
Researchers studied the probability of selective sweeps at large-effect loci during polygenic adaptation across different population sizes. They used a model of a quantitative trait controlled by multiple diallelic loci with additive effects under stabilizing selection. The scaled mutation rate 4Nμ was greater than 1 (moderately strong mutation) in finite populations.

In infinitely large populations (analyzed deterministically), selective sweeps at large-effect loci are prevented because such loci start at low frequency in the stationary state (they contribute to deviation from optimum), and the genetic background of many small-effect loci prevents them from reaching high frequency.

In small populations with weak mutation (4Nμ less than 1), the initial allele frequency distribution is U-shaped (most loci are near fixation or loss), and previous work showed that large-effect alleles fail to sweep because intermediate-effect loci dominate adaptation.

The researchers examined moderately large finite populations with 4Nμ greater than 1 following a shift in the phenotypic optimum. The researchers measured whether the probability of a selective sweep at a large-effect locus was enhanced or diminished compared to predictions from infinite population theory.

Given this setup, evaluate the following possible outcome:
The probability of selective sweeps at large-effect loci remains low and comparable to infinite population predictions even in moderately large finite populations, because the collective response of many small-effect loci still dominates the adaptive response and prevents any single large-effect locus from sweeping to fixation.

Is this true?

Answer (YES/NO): NO